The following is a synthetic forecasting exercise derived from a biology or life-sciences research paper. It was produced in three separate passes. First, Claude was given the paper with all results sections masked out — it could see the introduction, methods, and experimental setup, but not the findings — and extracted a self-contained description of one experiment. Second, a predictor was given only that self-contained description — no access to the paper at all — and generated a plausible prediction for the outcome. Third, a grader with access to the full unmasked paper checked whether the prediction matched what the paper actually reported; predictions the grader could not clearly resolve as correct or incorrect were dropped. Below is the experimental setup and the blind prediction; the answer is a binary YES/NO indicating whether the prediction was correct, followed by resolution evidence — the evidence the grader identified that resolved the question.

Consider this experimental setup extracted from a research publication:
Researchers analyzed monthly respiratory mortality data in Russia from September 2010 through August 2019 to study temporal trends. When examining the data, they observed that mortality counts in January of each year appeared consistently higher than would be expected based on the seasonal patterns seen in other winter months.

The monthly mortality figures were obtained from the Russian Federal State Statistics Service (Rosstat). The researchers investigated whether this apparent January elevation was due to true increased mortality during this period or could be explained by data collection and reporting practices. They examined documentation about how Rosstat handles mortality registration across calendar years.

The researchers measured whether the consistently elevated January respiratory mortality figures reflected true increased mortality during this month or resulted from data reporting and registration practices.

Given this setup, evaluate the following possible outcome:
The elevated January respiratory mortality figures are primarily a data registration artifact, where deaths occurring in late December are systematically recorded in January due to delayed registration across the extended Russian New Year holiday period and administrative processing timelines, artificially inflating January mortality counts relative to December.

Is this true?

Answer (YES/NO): NO